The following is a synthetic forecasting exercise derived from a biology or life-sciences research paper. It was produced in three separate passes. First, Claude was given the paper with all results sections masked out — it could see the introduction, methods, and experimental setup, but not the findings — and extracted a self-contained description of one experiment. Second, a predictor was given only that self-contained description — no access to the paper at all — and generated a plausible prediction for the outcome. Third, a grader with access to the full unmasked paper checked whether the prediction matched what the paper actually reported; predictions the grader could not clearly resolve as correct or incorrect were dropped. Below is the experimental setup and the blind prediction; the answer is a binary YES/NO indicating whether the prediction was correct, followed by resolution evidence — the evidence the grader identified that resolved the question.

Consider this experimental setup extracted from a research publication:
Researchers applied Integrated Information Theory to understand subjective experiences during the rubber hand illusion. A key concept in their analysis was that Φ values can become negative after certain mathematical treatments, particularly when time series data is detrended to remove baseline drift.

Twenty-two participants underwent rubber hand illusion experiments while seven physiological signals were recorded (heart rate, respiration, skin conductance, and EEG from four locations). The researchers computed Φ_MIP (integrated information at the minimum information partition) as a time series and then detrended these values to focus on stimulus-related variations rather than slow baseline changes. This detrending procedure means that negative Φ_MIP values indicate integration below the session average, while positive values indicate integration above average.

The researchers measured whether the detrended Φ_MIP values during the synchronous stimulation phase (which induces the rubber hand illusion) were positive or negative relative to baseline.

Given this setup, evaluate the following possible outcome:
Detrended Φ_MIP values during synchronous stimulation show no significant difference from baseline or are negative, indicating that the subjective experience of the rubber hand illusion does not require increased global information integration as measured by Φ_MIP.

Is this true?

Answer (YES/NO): YES